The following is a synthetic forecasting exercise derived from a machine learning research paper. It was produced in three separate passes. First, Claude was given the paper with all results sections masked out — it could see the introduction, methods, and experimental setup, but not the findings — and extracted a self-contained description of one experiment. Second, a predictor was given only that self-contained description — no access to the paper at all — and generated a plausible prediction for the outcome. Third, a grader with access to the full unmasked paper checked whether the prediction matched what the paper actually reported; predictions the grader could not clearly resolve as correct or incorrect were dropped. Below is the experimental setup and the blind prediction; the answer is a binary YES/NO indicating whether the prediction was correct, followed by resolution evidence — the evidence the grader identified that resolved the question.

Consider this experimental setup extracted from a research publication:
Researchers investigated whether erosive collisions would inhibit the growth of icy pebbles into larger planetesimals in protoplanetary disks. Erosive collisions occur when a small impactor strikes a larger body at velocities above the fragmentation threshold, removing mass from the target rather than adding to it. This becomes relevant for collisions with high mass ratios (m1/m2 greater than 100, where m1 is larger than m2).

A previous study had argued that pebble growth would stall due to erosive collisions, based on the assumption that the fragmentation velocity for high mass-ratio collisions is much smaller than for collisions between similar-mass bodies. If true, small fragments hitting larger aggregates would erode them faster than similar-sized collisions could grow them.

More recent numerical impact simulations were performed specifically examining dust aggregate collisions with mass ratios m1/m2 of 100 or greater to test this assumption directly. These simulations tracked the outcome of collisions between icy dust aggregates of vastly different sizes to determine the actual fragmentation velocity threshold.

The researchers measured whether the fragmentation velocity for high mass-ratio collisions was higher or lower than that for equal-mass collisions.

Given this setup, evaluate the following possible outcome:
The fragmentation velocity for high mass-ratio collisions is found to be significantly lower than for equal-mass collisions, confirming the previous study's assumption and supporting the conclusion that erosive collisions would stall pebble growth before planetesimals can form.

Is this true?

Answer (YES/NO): NO